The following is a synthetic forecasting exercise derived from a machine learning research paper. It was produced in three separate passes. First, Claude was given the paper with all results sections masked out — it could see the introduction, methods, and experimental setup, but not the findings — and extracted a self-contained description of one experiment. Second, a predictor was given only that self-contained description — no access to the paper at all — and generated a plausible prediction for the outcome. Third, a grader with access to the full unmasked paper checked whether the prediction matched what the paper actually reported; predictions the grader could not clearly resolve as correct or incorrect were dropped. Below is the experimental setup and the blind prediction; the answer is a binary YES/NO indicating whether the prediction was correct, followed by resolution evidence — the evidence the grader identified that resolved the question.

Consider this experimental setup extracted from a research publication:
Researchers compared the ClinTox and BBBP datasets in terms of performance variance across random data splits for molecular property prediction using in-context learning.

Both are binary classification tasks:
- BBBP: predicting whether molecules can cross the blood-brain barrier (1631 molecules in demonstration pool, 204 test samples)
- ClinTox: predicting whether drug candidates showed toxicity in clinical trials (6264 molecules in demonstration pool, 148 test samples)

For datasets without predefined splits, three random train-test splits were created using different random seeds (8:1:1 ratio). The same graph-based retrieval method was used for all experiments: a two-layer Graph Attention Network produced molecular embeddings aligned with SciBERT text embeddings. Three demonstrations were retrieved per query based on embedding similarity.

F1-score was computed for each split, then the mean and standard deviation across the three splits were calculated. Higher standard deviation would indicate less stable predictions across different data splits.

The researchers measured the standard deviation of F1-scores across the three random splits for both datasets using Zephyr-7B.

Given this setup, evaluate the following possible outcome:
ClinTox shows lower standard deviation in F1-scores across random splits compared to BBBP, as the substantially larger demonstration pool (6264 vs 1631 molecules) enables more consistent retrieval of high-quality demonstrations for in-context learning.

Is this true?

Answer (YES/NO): NO